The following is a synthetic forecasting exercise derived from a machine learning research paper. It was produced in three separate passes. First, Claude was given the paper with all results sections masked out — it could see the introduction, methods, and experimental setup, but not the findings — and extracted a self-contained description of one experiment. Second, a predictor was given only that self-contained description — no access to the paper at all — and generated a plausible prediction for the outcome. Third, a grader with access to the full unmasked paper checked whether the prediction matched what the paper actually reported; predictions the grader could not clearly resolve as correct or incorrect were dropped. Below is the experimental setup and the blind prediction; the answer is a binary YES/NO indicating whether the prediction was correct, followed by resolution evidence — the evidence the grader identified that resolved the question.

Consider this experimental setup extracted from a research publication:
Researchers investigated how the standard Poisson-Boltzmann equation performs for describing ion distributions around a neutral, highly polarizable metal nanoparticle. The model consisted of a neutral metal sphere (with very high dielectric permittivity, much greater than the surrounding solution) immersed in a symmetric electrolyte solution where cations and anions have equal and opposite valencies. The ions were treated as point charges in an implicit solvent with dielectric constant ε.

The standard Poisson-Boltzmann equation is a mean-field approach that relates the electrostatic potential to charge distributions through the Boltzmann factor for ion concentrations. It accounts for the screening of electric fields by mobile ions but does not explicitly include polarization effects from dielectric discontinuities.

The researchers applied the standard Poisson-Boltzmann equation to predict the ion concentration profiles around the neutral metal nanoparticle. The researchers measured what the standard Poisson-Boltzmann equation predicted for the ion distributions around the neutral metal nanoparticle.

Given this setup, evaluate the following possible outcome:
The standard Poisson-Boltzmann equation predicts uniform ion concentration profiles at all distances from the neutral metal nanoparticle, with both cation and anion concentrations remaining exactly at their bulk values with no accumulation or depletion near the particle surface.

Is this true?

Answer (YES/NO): YES